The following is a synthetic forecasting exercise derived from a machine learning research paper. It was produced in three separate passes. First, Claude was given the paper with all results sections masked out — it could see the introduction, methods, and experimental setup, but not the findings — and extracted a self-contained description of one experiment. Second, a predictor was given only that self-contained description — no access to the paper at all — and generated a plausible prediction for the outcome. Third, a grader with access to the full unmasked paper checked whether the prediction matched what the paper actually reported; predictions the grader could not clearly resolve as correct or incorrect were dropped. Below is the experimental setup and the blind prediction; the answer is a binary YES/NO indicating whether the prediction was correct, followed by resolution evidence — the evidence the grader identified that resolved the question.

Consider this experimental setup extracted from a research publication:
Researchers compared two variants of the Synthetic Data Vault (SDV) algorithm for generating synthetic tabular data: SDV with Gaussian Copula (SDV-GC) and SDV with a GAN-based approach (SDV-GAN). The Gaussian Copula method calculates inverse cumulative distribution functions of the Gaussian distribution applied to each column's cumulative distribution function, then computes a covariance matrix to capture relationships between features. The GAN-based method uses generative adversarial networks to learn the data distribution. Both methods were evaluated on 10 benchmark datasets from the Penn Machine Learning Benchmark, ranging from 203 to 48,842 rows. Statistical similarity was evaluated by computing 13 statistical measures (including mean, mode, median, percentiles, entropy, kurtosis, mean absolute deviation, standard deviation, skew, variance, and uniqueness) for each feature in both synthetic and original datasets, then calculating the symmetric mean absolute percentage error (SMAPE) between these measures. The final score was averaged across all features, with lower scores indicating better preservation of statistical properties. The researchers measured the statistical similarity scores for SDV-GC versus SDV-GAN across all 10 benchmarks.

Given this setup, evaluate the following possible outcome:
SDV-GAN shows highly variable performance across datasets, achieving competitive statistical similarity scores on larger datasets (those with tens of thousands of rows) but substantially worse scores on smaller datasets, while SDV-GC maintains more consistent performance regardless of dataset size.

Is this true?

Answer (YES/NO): NO